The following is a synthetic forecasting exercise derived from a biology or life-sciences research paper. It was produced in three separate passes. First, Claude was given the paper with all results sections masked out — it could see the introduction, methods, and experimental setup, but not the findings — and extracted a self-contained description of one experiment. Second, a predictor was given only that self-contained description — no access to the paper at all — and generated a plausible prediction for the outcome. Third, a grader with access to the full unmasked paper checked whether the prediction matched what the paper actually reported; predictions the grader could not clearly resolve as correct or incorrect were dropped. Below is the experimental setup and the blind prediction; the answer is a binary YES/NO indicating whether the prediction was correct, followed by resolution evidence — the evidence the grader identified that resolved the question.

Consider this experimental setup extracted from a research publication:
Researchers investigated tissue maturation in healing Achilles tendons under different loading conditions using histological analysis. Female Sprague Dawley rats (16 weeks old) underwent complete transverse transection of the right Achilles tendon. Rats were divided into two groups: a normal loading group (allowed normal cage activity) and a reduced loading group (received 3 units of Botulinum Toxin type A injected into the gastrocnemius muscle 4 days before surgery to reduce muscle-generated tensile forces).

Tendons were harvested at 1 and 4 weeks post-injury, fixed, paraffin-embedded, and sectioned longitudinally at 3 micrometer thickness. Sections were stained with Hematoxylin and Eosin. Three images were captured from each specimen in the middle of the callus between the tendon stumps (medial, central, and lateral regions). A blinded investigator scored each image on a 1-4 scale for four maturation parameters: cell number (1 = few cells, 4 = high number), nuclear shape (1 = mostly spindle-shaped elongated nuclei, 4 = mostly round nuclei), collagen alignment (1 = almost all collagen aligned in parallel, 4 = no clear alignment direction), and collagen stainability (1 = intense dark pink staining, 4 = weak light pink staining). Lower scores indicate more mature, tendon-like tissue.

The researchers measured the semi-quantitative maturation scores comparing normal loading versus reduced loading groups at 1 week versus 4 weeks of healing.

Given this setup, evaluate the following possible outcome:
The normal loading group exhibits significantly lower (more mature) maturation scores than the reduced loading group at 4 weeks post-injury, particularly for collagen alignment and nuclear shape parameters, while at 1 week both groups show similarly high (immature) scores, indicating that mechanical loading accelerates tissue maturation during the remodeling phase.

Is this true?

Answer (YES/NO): NO